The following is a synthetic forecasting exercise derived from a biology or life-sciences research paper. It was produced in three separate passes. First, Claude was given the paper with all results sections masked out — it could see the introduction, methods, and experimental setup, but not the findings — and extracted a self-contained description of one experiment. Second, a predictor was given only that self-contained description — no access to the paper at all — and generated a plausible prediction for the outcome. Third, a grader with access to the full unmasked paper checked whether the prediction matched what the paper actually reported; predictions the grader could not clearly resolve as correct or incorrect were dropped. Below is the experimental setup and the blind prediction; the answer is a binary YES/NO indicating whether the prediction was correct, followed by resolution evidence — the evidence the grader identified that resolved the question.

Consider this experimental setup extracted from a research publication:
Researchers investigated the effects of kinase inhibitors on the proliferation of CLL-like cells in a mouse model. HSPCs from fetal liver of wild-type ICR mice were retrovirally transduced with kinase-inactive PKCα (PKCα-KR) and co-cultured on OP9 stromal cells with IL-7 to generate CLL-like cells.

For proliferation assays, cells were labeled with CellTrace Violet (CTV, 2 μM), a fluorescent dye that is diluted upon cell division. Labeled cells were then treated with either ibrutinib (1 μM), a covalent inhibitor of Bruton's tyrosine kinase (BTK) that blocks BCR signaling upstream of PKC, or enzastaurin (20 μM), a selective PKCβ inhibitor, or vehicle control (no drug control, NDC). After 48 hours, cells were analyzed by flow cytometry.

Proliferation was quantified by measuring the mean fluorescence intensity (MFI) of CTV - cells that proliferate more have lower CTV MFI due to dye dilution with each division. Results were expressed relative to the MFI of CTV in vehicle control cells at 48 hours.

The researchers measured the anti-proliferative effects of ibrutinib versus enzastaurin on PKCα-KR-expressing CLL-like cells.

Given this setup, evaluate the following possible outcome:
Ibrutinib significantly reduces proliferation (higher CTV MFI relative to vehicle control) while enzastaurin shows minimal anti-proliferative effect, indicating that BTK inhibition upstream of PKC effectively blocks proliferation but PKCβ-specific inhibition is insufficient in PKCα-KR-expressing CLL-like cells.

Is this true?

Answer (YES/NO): NO